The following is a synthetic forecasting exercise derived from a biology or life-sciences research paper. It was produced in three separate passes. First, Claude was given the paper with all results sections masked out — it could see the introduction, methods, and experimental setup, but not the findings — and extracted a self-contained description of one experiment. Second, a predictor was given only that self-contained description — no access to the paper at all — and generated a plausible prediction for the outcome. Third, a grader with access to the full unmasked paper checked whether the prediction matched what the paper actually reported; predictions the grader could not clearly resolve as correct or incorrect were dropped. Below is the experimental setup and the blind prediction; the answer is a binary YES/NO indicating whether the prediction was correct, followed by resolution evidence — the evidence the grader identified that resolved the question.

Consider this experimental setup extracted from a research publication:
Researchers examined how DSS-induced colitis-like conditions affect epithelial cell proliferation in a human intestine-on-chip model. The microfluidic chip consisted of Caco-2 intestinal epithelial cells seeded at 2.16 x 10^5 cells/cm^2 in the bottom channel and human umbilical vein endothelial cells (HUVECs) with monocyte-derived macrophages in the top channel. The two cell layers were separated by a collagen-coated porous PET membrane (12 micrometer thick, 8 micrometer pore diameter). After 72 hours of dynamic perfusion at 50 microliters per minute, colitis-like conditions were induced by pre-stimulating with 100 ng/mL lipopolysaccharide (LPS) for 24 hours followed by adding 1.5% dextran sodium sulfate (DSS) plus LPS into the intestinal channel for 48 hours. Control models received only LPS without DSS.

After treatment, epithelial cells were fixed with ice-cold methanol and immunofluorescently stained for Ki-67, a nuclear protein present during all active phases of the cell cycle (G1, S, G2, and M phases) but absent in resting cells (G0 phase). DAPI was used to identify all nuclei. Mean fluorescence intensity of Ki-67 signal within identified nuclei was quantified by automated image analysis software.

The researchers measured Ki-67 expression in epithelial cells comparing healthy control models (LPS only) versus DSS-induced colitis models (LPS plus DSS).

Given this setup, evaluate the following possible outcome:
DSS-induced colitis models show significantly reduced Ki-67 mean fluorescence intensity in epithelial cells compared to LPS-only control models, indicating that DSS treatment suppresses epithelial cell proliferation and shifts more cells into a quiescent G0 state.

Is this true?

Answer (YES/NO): YES